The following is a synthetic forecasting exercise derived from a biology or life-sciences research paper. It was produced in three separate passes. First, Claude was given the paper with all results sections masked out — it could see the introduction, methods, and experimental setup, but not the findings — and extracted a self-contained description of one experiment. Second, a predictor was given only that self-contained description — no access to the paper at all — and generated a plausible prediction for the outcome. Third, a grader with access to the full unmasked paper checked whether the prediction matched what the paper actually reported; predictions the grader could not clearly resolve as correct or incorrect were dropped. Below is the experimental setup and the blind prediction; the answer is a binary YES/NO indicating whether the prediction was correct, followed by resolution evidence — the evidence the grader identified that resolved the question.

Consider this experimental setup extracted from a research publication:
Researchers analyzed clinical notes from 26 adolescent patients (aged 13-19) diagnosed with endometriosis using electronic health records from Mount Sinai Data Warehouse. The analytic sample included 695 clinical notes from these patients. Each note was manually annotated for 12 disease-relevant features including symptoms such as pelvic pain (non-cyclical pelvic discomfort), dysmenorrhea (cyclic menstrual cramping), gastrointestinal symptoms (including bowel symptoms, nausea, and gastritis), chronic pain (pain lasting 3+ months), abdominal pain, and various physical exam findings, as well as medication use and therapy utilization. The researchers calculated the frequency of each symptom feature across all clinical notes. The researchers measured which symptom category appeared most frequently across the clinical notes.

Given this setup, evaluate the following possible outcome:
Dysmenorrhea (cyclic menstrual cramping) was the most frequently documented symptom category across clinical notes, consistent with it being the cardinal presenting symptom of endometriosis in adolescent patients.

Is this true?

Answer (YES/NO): NO